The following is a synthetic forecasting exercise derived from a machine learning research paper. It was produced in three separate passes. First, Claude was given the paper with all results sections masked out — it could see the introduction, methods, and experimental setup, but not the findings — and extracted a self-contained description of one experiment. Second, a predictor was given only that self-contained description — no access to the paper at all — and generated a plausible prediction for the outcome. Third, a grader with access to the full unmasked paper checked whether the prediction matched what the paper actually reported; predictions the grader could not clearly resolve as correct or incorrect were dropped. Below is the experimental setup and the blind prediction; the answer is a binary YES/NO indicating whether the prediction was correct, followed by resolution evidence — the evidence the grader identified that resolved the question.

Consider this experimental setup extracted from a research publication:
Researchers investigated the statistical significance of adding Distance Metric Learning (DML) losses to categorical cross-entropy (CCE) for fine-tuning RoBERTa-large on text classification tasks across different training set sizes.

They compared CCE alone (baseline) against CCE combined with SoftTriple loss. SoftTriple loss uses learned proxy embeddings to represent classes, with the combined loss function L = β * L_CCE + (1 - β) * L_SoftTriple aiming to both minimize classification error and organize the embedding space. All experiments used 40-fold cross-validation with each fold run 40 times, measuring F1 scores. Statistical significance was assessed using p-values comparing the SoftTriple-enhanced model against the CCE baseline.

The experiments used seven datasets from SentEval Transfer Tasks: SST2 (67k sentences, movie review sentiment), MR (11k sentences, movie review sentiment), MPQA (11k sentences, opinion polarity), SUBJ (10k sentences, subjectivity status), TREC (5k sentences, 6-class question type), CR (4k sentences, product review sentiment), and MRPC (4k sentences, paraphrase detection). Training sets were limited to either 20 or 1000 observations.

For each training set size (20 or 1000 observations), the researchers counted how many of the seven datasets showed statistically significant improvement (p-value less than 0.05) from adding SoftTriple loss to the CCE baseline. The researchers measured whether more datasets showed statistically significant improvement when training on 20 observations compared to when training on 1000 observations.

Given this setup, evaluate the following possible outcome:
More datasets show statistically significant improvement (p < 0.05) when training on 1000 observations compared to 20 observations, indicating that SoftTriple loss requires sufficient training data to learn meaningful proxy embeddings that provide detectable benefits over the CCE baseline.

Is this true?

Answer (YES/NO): NO